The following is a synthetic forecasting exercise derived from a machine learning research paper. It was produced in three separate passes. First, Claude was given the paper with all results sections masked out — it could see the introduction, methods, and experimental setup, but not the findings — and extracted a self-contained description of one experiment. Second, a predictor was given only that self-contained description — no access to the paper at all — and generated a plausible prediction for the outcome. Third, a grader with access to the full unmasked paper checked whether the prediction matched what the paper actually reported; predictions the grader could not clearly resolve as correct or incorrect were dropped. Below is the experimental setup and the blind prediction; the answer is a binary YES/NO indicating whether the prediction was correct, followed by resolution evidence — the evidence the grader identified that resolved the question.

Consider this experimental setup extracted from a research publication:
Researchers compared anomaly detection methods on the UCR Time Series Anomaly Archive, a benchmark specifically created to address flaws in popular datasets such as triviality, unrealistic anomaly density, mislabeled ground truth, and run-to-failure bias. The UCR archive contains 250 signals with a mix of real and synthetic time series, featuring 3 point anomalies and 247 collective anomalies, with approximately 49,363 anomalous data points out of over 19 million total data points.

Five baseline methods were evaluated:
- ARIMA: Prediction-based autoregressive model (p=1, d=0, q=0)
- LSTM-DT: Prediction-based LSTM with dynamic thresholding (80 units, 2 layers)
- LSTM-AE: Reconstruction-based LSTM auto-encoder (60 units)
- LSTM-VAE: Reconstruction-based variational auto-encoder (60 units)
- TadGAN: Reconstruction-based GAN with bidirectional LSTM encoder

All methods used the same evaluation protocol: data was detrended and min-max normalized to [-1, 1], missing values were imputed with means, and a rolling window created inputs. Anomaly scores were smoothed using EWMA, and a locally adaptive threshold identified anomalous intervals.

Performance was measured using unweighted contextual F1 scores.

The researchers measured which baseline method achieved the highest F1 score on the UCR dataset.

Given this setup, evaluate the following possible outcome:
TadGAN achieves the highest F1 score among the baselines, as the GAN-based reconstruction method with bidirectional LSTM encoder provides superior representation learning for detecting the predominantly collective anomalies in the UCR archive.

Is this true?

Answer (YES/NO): NO